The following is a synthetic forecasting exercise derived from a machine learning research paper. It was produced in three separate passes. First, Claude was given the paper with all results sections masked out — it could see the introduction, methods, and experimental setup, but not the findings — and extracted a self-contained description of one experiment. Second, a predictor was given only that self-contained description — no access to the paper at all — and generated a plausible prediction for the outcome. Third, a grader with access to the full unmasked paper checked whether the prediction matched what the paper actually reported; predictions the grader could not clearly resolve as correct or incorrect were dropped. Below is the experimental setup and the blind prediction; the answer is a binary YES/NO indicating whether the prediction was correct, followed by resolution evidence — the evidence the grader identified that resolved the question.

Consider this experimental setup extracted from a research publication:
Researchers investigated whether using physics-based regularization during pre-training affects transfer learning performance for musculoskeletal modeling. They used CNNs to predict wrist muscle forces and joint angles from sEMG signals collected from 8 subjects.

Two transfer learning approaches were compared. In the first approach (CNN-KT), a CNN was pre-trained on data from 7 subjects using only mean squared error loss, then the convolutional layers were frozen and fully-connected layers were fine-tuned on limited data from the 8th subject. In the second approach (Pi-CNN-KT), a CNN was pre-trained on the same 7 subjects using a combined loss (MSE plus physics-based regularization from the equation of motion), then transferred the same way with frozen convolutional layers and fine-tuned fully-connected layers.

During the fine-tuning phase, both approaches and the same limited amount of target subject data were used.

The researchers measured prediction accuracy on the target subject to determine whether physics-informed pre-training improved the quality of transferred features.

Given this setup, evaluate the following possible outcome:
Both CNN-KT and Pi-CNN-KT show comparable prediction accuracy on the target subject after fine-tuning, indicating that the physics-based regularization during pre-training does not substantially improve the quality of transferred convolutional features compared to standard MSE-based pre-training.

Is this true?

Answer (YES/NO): NO